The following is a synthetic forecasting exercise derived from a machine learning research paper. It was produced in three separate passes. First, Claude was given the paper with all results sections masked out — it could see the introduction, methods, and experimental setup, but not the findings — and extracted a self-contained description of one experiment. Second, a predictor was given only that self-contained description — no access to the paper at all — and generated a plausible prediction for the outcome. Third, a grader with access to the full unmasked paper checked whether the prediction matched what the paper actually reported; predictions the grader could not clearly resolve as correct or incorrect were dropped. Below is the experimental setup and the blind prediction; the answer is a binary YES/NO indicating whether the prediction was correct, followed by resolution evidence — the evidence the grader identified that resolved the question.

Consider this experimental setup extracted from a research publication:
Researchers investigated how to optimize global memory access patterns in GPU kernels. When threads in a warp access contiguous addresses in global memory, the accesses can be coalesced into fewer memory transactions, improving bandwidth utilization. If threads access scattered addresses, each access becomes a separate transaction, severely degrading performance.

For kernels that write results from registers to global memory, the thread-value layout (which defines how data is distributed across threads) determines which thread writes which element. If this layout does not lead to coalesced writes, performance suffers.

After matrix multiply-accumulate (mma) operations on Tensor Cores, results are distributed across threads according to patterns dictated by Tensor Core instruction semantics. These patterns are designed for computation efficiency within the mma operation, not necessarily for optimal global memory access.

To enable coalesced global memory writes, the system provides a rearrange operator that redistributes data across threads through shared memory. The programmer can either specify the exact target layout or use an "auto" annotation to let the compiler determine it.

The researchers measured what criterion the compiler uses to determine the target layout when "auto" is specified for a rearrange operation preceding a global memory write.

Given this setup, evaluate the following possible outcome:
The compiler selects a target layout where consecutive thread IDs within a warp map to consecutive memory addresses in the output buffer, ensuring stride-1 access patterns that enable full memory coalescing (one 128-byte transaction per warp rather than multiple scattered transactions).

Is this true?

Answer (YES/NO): YES